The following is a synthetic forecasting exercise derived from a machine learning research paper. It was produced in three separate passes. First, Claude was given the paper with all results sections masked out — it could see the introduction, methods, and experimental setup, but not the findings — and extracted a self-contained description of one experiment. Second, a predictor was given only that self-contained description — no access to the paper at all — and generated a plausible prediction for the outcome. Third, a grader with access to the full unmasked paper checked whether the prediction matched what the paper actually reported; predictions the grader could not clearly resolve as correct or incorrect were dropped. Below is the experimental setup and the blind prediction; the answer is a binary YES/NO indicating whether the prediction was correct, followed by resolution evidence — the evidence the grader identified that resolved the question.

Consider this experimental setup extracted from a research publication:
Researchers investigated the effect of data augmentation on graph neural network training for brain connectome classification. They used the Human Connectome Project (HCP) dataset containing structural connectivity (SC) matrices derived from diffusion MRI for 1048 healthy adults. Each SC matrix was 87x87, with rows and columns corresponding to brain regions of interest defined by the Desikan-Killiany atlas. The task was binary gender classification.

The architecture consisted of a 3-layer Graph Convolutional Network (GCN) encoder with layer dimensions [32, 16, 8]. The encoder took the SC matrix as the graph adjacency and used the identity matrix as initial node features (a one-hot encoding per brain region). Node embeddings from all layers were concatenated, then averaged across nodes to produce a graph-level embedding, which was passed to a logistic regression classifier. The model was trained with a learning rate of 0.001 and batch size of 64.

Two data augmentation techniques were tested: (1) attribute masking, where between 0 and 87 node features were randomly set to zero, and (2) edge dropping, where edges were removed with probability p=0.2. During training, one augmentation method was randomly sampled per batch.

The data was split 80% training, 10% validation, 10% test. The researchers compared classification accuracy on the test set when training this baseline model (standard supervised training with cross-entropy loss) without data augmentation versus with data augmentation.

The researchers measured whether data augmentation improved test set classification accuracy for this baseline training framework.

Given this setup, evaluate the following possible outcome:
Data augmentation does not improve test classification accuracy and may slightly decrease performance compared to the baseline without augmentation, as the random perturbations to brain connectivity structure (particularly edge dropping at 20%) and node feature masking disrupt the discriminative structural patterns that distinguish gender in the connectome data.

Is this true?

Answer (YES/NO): YES